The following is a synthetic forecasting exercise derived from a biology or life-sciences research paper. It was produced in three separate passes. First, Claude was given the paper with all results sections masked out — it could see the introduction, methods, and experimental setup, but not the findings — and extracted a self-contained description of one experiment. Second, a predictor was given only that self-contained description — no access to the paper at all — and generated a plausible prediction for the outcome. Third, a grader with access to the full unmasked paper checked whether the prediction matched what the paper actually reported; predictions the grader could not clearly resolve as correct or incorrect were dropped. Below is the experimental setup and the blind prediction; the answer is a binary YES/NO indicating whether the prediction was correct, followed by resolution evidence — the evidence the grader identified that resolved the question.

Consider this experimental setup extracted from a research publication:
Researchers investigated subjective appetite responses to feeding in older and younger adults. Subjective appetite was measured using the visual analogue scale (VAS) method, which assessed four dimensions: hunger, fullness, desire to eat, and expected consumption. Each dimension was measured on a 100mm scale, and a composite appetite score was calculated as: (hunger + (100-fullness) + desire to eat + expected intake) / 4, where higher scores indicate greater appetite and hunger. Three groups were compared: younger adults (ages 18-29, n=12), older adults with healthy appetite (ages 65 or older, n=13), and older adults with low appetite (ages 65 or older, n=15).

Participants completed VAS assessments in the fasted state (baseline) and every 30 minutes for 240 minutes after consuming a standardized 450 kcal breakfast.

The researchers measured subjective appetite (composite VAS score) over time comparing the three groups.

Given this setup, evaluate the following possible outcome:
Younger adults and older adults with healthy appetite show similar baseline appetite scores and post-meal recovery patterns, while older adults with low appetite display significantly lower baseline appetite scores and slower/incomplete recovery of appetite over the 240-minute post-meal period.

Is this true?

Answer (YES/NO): NO